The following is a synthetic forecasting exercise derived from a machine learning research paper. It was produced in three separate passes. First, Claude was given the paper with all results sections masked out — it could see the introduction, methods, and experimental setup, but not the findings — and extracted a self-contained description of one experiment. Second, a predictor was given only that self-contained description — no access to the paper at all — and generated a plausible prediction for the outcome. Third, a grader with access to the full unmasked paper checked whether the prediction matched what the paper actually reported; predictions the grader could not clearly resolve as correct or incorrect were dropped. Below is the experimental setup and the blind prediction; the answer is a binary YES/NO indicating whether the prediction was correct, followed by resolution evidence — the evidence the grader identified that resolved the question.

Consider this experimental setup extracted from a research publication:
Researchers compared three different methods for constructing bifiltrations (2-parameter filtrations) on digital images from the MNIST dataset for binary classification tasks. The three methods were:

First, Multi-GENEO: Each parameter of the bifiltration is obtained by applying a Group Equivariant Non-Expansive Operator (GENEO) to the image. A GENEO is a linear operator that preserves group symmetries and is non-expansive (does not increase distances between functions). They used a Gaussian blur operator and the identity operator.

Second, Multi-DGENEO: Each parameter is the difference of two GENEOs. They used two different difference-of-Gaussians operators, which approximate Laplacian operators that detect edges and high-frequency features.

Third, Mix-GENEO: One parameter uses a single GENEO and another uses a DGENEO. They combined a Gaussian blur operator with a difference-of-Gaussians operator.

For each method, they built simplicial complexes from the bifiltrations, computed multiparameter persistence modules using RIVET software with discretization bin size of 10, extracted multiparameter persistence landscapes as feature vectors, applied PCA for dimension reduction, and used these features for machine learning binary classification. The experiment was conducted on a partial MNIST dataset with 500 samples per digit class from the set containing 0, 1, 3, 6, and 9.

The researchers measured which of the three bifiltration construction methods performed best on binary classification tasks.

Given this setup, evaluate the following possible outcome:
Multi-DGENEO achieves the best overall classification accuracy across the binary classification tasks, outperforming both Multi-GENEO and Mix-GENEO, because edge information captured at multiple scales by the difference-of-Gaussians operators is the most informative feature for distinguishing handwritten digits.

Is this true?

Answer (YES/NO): NO